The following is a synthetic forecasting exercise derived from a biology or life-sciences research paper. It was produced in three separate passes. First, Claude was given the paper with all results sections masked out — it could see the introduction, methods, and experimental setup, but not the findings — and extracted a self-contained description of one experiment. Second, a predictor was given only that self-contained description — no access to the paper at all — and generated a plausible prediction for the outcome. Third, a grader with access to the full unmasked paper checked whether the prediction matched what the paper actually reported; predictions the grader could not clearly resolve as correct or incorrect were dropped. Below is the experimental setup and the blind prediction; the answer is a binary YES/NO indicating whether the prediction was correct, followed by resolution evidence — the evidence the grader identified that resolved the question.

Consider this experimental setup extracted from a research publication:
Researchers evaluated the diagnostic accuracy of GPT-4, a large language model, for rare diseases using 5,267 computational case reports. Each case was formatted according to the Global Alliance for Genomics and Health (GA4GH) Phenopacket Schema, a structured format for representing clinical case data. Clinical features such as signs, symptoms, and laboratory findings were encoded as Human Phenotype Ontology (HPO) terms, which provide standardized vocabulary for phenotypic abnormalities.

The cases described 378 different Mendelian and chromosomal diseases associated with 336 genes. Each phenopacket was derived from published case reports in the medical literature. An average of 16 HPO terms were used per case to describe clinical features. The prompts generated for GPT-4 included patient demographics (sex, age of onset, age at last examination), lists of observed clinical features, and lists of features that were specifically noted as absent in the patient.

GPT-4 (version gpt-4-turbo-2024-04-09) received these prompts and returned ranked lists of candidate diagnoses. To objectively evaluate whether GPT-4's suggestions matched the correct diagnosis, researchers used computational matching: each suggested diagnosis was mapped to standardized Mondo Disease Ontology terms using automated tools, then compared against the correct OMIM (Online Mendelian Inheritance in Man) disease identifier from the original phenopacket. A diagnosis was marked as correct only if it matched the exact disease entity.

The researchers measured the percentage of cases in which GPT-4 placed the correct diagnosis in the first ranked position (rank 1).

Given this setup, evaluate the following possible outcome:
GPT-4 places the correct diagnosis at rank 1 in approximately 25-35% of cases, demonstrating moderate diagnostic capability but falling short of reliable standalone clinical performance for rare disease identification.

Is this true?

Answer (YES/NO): NO